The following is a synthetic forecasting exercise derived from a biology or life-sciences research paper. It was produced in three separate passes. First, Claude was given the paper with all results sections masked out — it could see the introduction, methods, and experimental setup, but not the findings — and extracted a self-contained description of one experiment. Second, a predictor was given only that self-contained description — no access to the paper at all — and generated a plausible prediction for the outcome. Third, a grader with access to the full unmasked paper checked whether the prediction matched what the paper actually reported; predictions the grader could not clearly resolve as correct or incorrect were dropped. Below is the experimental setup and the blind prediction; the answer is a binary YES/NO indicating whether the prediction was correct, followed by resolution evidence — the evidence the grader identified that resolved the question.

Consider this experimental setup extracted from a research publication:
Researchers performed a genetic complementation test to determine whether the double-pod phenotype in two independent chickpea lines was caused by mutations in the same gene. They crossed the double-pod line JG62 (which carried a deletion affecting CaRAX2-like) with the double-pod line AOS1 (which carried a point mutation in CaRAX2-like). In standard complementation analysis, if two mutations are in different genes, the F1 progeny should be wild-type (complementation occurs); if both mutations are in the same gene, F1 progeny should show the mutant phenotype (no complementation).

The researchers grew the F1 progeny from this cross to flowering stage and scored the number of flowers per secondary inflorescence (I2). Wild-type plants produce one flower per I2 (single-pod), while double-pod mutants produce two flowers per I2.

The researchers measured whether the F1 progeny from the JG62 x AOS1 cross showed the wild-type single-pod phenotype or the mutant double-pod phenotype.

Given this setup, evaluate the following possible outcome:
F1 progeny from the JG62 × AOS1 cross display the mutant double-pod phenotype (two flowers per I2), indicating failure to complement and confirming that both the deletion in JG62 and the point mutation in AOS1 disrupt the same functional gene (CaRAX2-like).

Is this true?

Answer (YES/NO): YES